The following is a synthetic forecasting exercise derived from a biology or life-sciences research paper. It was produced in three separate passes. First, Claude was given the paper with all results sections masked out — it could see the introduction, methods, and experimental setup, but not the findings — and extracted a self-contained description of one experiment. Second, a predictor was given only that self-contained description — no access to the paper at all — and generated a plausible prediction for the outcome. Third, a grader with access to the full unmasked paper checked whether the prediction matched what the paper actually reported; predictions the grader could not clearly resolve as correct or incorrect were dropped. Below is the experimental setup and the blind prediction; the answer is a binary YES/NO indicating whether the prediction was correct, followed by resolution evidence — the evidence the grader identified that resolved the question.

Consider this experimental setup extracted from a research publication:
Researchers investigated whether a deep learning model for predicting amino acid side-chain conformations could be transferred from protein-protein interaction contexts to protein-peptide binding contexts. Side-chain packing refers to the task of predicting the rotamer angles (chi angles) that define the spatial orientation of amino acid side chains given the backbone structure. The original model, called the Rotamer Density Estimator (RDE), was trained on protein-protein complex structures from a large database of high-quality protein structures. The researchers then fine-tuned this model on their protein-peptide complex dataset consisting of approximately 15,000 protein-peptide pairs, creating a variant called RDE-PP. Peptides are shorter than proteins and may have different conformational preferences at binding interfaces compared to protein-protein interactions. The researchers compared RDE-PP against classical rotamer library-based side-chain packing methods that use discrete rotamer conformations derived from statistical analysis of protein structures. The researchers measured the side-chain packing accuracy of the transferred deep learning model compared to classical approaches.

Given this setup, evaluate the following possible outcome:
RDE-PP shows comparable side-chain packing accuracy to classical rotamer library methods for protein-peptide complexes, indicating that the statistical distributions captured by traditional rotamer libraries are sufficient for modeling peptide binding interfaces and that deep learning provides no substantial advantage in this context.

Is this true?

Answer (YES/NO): NO